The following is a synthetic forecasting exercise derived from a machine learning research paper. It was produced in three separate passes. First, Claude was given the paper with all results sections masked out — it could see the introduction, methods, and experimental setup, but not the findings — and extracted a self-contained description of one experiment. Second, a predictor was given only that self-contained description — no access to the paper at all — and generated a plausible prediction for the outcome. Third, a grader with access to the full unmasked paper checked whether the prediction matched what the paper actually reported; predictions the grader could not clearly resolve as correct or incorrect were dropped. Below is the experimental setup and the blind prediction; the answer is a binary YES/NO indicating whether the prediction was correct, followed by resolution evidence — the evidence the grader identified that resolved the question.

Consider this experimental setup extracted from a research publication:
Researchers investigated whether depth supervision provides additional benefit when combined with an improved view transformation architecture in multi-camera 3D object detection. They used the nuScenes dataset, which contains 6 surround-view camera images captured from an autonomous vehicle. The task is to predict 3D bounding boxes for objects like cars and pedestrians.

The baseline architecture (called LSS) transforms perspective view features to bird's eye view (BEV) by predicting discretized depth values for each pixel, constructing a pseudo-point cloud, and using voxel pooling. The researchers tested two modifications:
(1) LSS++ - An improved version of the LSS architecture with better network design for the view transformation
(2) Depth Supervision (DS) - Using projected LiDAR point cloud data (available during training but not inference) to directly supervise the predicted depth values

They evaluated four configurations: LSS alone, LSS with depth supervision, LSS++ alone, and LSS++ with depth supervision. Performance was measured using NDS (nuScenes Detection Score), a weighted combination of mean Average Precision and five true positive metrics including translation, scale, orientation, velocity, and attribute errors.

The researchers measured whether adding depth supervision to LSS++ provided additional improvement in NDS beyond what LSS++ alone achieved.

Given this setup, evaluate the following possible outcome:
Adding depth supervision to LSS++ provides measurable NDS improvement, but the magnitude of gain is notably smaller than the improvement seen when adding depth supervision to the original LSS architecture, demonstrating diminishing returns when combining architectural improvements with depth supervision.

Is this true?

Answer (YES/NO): NO